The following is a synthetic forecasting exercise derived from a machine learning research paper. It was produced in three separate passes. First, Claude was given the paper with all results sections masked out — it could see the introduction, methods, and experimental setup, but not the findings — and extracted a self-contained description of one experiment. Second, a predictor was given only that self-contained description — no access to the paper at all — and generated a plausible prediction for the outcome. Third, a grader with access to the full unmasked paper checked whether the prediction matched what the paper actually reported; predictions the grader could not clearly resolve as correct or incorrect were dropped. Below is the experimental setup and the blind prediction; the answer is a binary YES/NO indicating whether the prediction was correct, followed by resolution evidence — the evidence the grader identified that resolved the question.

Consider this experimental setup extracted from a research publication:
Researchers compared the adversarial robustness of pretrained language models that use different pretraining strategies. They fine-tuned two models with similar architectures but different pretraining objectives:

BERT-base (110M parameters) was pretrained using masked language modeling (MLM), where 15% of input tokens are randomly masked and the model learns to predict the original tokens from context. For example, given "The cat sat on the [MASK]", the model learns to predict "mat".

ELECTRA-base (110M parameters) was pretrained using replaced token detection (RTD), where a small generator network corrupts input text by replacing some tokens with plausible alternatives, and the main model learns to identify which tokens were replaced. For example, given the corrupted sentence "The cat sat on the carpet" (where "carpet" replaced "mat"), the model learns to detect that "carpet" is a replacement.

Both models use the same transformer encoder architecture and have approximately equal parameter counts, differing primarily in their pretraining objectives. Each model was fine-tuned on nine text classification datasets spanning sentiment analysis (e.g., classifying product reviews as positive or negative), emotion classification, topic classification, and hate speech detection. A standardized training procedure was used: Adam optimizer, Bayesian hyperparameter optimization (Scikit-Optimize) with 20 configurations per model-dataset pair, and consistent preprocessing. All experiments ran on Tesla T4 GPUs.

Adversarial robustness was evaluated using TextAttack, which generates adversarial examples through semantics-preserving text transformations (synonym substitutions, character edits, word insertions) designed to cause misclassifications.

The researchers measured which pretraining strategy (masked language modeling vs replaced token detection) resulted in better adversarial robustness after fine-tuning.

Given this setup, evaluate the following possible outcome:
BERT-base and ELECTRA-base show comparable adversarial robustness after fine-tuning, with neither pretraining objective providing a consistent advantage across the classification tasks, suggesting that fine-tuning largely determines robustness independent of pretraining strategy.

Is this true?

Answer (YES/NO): NO